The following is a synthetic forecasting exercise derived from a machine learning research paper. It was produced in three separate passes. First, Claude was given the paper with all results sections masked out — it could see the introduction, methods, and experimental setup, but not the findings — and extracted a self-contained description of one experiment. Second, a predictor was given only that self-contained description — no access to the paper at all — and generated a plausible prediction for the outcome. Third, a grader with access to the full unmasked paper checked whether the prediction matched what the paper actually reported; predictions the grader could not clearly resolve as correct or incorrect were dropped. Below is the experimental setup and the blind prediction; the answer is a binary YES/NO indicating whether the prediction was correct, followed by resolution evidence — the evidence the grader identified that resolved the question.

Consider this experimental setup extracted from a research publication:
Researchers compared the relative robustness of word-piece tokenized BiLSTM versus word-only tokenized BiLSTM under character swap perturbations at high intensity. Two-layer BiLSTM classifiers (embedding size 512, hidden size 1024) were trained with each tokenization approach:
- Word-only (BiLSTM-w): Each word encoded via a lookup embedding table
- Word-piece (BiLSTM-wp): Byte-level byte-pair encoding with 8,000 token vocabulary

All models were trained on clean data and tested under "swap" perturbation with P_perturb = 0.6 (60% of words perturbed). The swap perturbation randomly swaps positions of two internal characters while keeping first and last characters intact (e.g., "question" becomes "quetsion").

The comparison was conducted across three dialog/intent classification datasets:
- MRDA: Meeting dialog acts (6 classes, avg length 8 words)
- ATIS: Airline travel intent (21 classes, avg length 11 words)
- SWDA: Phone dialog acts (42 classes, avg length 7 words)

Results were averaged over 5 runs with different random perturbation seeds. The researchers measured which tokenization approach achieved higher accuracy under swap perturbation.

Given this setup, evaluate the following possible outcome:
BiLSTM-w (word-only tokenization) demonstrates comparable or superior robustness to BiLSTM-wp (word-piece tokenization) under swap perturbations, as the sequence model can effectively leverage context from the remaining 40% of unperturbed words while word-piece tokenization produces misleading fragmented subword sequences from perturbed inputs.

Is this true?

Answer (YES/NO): NO